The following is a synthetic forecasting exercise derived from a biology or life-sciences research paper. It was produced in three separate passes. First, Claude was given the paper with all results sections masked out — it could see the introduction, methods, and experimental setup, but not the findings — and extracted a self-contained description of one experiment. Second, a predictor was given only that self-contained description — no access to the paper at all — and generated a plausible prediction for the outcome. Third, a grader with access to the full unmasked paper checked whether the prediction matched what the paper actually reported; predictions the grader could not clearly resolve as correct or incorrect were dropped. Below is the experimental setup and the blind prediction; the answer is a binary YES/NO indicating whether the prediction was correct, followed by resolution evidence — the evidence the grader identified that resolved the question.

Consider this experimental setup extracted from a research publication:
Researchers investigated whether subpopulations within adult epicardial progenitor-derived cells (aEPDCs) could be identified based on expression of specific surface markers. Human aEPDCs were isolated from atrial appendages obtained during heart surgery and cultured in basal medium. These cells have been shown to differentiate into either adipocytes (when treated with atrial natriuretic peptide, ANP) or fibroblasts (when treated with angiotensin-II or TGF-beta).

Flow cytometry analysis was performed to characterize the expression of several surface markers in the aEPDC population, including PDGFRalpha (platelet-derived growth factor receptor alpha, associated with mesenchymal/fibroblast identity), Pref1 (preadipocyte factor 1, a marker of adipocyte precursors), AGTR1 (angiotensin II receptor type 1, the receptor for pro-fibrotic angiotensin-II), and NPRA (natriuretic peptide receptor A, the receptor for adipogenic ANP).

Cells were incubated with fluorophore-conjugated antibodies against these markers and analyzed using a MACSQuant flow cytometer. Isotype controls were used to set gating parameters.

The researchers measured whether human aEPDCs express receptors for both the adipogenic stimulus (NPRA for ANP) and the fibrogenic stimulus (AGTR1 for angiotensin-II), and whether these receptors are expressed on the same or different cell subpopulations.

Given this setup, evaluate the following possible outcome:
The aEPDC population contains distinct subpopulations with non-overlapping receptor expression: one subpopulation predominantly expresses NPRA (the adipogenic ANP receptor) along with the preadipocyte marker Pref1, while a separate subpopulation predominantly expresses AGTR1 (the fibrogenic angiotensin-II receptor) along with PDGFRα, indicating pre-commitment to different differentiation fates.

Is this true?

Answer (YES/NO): YES